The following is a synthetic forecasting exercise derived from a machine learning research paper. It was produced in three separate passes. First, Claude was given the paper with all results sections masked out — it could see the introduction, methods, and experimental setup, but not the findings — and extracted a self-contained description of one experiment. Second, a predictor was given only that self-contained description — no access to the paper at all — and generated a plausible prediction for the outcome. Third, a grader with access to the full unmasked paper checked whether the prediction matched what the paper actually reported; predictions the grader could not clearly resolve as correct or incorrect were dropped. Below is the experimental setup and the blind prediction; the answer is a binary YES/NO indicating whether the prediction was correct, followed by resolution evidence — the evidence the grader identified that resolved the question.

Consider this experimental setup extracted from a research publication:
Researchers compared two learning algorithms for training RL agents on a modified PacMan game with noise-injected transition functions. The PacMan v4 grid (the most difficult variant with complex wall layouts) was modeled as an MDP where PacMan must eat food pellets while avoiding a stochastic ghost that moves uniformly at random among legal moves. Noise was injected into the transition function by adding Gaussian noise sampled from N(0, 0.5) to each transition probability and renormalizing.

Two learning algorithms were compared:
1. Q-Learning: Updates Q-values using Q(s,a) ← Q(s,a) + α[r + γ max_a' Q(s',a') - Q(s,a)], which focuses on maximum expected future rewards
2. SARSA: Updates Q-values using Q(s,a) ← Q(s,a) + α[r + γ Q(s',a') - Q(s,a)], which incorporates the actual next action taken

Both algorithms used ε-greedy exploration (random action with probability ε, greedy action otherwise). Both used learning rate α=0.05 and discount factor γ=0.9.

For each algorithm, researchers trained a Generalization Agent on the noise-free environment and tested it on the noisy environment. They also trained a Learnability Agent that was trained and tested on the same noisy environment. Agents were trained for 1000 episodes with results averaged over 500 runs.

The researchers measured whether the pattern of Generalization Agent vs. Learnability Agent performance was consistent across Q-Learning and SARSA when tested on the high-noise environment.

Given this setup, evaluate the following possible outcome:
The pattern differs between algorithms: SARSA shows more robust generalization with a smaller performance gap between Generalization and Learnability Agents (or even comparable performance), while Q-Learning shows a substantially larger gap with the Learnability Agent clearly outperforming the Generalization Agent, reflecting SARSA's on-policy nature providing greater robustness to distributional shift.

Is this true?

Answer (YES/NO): NO